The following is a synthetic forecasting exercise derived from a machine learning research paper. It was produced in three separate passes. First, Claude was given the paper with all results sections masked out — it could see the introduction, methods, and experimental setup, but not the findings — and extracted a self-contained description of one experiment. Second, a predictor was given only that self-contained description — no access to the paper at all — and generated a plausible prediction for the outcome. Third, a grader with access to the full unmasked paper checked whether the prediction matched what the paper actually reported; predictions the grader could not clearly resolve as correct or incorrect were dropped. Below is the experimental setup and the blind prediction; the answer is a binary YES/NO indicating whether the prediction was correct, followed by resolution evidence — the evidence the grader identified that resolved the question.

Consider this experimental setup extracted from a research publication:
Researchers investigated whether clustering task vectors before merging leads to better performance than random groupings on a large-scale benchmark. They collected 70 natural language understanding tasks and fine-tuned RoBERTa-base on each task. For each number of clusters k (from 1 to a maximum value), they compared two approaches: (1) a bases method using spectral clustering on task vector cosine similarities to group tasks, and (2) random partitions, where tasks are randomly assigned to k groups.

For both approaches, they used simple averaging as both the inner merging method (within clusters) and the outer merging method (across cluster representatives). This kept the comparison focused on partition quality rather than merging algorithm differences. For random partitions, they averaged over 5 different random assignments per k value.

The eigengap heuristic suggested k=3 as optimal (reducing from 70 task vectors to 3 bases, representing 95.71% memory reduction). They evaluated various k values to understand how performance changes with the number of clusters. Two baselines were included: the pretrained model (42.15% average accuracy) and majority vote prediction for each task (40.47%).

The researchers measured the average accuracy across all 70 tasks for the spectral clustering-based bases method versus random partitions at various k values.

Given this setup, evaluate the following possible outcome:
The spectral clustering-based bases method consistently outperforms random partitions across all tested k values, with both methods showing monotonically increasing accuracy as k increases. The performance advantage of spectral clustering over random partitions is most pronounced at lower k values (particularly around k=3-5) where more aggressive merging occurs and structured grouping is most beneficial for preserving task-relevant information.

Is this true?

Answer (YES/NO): NO